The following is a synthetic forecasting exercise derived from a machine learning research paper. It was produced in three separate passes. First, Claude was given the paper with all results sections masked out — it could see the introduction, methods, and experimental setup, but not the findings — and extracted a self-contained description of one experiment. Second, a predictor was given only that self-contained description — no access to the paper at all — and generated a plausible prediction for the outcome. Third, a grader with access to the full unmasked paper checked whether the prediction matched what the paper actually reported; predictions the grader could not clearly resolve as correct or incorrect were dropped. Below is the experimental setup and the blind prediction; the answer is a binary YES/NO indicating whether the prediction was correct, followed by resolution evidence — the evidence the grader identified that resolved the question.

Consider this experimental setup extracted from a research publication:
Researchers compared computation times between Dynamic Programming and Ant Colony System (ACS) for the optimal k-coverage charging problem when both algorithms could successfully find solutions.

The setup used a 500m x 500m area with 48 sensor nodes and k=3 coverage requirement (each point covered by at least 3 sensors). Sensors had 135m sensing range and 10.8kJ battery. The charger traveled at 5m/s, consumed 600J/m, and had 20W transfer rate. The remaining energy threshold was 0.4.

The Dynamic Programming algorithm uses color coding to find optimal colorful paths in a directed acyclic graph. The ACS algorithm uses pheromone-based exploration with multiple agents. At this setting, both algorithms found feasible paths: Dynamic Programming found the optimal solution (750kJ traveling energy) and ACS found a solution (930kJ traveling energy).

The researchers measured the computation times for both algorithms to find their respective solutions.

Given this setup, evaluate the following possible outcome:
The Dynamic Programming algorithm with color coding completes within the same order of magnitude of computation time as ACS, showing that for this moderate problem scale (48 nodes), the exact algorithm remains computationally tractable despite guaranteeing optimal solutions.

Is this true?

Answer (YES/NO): NO